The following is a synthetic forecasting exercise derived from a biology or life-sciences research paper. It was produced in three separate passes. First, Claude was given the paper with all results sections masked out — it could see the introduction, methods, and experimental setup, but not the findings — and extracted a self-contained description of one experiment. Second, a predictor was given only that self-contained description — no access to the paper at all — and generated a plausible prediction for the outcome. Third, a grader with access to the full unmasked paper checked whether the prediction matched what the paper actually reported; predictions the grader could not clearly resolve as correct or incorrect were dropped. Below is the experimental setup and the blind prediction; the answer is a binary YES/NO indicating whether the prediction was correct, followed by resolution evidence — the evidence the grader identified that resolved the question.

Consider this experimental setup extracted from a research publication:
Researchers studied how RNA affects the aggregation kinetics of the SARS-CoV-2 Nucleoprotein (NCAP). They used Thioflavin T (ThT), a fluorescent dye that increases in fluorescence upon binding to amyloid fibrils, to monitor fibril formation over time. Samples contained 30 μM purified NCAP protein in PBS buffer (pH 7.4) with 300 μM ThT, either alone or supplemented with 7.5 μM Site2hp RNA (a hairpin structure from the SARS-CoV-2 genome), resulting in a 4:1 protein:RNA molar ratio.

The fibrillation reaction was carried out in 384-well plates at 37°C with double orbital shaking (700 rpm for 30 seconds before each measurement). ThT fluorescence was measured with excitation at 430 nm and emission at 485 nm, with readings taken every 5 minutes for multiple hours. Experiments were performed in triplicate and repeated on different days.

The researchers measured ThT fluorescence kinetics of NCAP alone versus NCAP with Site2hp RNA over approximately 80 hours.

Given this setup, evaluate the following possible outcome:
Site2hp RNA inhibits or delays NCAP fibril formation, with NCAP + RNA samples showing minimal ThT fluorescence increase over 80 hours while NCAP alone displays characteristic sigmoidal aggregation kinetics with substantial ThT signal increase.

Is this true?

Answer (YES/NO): NO